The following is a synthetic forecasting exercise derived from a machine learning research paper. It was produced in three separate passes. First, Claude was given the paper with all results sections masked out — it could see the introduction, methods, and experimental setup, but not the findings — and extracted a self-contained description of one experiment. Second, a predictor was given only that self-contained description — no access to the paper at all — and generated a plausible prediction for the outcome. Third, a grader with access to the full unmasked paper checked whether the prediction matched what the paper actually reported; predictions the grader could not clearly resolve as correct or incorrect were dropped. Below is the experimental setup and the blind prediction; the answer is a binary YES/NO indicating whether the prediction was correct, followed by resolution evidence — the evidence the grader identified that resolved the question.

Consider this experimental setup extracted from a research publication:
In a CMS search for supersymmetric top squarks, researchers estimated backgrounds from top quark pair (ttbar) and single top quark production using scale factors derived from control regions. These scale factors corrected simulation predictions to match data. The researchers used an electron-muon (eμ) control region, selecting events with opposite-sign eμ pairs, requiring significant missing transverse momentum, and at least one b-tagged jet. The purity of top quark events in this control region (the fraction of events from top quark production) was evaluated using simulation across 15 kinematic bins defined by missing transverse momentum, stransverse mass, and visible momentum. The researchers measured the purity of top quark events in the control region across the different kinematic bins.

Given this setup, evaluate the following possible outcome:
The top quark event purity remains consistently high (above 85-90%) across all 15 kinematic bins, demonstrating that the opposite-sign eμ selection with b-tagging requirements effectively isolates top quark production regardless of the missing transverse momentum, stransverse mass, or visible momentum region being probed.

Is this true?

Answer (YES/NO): NO